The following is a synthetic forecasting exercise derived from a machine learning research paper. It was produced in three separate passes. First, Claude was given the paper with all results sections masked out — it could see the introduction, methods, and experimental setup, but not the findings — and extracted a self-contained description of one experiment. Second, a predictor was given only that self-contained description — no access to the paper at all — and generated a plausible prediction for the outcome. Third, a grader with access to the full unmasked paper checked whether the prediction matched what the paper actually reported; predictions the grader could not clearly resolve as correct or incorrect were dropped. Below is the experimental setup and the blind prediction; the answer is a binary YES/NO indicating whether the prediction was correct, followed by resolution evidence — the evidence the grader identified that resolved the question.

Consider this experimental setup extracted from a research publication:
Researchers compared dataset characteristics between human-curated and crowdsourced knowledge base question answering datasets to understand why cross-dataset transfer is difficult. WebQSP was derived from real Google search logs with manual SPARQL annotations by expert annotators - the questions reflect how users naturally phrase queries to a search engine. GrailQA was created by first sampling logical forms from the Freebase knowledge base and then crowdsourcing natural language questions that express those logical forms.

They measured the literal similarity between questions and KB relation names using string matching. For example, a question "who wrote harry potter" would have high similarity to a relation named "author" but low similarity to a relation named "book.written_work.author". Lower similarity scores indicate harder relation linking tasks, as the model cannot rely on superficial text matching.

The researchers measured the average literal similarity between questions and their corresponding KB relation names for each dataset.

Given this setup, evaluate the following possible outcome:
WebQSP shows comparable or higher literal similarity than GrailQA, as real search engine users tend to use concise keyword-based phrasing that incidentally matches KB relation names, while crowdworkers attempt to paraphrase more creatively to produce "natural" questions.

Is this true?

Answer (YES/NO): NO